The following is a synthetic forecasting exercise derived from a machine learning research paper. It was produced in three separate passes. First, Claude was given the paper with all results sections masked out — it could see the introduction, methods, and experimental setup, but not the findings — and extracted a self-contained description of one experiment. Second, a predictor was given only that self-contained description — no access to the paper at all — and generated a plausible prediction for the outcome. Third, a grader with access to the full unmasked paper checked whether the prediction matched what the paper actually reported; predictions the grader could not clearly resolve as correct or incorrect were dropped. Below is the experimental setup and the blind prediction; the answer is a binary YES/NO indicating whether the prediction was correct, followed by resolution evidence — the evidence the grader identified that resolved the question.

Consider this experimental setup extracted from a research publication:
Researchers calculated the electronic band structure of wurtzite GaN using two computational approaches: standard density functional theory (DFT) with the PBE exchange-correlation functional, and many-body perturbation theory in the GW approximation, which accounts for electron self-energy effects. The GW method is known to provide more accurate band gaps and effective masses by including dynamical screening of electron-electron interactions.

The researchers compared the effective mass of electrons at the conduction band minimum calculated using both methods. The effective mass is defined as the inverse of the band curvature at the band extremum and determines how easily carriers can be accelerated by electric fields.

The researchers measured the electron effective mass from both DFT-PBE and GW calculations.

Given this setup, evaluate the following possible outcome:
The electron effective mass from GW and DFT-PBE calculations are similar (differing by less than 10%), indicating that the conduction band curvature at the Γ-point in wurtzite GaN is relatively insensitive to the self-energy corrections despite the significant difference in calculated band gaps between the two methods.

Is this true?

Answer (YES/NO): NO